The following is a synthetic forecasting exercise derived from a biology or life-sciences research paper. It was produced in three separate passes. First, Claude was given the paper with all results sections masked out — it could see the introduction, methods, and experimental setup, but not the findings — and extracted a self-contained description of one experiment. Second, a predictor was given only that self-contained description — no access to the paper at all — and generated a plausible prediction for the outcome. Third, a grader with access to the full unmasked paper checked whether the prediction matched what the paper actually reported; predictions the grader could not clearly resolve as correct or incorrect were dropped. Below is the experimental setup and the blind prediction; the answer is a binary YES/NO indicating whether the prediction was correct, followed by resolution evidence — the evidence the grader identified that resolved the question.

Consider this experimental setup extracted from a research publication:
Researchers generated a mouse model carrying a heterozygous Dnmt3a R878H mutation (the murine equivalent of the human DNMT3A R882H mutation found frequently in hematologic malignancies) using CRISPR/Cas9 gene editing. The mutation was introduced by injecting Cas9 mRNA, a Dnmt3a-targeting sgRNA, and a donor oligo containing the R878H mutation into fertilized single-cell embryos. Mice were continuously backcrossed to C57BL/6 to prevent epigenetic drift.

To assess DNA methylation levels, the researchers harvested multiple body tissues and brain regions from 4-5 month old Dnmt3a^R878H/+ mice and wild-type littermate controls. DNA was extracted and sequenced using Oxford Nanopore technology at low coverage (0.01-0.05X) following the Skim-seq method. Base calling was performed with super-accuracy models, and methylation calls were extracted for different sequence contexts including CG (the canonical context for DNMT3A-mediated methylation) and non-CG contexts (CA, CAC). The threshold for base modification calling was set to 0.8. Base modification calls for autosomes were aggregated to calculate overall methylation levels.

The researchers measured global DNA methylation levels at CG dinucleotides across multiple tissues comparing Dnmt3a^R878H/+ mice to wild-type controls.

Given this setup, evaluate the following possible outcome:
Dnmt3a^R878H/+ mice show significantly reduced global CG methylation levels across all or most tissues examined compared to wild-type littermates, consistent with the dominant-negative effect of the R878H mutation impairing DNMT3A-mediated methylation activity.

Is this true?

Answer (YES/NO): YES